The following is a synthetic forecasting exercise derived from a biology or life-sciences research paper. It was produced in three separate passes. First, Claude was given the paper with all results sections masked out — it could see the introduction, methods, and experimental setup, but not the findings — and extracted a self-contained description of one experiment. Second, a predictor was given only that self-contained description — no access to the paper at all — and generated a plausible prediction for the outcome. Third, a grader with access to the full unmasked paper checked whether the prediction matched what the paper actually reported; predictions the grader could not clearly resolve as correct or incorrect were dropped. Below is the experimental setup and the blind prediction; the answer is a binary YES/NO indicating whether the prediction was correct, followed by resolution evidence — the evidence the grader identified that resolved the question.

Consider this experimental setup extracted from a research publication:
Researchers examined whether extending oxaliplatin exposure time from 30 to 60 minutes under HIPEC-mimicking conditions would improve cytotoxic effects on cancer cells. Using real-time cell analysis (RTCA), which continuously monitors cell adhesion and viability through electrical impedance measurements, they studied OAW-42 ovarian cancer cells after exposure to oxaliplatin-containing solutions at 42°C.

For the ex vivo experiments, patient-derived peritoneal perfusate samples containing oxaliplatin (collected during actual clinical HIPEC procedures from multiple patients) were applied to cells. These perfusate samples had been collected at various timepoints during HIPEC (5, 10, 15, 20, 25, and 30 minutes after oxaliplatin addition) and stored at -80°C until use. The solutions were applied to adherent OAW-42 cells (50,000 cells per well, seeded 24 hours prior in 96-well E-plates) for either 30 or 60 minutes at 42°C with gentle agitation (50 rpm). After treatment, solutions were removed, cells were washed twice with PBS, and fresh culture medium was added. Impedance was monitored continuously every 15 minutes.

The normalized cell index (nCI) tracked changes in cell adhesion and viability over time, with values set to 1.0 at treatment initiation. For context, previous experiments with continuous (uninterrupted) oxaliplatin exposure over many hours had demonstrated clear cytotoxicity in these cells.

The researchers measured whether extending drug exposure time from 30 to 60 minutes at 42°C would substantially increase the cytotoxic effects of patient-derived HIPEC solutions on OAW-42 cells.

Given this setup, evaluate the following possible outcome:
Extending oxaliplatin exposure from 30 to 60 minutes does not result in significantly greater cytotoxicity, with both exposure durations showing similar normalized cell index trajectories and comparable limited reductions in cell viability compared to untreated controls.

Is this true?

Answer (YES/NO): NO